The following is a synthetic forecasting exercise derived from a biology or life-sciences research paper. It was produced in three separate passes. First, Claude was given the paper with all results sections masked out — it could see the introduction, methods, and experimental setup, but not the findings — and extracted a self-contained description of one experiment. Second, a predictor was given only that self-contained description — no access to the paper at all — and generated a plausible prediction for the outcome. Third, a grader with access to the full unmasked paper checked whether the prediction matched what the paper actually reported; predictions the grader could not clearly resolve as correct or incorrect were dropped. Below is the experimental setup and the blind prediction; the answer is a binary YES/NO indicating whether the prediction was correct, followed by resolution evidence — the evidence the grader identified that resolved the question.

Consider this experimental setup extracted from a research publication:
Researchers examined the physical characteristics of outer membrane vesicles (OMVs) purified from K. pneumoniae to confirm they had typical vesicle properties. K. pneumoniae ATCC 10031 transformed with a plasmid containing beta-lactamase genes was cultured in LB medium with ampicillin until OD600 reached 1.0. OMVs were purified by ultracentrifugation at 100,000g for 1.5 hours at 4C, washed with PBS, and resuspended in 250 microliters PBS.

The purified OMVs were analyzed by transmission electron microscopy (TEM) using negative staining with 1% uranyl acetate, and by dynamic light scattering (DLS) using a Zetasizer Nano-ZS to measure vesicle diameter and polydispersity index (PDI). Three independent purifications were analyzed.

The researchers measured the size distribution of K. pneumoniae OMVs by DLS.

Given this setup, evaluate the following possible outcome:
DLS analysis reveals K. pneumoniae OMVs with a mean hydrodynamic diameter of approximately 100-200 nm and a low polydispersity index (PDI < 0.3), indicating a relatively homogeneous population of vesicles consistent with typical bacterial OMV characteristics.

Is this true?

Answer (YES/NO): NO